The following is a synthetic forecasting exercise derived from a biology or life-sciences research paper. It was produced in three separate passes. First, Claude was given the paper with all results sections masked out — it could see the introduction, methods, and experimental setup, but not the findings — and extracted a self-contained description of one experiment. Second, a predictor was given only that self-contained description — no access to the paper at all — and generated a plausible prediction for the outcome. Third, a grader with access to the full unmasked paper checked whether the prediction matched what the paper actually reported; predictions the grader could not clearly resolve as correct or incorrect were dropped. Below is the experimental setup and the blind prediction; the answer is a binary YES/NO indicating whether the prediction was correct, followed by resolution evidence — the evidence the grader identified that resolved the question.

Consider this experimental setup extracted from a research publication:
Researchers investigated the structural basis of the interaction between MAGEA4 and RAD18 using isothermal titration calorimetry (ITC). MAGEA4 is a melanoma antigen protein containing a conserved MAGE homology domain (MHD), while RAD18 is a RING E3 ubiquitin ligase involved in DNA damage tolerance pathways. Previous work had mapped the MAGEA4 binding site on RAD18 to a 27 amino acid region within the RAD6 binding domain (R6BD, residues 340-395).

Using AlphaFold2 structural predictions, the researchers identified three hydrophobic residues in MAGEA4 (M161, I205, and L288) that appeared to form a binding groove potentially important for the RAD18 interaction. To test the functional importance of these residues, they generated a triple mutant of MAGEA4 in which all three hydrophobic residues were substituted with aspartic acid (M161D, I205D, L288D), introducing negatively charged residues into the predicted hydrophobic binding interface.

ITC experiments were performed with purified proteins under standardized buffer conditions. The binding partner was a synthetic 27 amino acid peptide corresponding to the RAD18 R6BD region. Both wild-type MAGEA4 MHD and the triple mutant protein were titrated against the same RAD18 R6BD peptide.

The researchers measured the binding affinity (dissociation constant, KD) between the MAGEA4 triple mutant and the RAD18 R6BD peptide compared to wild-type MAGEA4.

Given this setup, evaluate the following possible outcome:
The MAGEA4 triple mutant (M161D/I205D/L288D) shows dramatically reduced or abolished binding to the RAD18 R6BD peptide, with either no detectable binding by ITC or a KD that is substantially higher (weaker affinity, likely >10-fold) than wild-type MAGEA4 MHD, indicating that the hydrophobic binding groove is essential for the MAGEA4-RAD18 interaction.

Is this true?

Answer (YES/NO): YES